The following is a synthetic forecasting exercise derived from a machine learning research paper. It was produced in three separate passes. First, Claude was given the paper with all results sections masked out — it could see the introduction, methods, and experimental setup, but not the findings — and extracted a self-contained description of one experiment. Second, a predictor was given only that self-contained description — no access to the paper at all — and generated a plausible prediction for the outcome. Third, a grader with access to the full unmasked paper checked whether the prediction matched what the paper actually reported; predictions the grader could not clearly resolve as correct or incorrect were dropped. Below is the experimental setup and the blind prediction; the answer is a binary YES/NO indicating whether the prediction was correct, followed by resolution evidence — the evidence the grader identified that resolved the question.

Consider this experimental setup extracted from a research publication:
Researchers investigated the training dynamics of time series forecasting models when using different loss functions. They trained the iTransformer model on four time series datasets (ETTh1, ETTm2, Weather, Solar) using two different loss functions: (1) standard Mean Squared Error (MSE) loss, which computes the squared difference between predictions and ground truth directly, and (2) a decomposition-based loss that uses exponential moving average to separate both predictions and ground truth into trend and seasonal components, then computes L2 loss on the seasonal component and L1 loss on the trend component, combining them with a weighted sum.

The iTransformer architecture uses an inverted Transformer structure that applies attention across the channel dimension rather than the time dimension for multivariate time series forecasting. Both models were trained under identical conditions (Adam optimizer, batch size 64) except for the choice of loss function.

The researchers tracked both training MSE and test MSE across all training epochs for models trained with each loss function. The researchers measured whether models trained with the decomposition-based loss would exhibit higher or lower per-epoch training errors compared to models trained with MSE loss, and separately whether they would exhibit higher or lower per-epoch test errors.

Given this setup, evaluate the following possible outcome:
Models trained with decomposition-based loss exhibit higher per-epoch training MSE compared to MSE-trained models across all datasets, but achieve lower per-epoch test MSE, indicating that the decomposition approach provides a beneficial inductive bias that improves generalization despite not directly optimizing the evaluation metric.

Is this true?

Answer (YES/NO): YES